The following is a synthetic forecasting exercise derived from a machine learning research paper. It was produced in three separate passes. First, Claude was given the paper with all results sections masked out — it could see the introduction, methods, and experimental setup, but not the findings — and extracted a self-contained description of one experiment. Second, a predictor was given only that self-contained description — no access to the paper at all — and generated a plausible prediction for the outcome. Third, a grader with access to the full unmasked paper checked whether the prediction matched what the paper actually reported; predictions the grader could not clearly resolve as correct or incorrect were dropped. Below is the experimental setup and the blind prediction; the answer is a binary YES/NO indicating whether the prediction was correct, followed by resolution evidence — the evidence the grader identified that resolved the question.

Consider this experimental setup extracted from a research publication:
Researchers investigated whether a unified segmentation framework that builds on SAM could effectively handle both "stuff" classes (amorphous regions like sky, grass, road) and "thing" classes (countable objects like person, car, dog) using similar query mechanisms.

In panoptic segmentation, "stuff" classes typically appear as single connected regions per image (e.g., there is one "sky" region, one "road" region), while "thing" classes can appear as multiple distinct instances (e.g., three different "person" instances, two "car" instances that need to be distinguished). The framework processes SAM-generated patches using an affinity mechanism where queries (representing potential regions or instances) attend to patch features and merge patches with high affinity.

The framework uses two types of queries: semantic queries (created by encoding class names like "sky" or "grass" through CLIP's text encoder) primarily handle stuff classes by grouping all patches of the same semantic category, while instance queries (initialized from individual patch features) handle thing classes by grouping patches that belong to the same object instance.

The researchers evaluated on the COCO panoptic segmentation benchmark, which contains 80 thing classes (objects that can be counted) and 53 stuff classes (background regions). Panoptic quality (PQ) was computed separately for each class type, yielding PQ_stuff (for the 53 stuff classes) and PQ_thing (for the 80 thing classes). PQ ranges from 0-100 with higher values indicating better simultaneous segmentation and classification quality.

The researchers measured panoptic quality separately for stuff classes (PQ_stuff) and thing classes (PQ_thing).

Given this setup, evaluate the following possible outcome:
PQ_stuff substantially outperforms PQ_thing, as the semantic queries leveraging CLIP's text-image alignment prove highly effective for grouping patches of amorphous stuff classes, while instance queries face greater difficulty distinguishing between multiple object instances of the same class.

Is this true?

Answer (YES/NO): NO